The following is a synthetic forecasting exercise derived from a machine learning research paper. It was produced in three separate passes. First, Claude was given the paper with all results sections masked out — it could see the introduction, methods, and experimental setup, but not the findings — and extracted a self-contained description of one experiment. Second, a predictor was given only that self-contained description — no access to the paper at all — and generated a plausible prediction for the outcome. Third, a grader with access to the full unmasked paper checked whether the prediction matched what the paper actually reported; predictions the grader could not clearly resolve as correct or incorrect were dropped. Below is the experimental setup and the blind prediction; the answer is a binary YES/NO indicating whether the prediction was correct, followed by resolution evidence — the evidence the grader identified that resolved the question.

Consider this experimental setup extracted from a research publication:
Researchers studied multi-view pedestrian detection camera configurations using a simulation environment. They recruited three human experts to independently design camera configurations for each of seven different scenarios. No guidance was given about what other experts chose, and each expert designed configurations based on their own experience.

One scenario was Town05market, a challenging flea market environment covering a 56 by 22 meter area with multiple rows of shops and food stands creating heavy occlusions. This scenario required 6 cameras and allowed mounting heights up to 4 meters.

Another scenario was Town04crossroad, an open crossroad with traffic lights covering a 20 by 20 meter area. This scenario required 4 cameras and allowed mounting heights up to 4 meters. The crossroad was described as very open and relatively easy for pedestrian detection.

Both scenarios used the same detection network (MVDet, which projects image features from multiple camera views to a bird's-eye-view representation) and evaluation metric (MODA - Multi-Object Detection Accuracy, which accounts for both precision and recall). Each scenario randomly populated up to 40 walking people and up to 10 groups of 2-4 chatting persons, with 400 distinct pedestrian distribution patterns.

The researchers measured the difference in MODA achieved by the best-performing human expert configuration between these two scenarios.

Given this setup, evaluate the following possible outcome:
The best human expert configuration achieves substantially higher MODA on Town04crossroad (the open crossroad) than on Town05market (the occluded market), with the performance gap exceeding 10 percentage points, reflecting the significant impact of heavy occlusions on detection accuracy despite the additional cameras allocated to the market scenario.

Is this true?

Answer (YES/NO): YES